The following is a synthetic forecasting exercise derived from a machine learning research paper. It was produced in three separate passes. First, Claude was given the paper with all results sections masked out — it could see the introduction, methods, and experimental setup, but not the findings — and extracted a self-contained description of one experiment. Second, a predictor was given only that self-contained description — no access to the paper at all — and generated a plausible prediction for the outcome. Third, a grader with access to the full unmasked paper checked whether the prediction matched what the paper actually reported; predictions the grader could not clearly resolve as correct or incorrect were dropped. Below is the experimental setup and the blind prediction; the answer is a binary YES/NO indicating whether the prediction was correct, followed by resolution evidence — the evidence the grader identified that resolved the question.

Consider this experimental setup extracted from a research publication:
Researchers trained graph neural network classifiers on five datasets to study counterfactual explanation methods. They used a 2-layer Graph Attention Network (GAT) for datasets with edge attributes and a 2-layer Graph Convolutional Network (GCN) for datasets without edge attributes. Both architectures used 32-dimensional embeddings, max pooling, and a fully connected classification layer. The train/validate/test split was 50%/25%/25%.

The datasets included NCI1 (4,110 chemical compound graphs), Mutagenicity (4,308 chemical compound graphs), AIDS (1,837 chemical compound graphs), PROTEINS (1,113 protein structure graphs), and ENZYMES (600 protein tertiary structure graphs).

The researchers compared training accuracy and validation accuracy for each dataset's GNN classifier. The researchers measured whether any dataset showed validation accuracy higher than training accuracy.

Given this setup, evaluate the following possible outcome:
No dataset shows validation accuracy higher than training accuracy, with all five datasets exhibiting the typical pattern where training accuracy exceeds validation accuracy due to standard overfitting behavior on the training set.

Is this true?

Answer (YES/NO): NO